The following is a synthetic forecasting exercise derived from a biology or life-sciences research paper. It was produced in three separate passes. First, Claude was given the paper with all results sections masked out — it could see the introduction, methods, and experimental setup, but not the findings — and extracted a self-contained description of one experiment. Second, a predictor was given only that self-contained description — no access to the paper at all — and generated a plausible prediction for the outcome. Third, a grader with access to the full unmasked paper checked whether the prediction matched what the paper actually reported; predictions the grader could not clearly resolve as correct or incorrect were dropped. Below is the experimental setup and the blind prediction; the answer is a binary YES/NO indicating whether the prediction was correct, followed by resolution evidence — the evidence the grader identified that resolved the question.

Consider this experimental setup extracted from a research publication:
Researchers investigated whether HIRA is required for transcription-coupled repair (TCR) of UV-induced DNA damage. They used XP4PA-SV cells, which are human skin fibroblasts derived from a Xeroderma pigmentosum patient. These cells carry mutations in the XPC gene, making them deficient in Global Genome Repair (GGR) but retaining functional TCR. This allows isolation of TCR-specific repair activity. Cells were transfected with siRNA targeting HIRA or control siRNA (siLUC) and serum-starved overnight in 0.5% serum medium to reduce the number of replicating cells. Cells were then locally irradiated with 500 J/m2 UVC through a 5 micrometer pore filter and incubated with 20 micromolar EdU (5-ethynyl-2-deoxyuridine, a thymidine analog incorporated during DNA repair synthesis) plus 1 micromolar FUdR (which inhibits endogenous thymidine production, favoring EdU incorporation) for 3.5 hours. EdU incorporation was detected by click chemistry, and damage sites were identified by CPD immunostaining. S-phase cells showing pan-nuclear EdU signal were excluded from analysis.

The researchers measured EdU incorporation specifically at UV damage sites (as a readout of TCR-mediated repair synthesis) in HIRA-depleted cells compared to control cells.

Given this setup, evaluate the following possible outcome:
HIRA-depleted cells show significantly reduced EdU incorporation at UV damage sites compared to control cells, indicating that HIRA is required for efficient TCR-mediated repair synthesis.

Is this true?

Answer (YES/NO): NO